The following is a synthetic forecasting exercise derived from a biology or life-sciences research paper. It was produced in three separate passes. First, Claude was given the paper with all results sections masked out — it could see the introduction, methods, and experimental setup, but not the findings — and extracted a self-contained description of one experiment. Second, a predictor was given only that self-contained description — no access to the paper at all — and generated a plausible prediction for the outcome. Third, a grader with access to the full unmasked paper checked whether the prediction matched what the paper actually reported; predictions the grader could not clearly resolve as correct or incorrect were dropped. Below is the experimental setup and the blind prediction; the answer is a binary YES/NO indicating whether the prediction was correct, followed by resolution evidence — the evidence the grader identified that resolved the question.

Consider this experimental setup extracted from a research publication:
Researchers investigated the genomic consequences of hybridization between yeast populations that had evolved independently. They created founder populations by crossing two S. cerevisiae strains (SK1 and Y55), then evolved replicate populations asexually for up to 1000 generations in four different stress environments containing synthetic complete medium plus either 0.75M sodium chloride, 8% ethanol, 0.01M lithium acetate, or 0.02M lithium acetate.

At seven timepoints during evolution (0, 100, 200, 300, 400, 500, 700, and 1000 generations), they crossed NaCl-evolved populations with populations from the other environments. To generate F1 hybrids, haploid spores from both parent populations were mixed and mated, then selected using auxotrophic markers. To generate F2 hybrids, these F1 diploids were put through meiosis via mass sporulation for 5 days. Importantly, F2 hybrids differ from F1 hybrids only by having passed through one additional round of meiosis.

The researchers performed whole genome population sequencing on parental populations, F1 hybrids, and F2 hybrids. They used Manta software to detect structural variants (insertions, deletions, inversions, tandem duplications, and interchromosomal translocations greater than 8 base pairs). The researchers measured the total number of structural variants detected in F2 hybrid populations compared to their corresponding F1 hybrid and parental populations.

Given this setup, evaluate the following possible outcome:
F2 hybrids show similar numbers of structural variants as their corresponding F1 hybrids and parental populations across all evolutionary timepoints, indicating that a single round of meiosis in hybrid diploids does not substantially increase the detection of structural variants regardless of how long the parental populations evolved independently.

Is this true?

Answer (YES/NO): NO